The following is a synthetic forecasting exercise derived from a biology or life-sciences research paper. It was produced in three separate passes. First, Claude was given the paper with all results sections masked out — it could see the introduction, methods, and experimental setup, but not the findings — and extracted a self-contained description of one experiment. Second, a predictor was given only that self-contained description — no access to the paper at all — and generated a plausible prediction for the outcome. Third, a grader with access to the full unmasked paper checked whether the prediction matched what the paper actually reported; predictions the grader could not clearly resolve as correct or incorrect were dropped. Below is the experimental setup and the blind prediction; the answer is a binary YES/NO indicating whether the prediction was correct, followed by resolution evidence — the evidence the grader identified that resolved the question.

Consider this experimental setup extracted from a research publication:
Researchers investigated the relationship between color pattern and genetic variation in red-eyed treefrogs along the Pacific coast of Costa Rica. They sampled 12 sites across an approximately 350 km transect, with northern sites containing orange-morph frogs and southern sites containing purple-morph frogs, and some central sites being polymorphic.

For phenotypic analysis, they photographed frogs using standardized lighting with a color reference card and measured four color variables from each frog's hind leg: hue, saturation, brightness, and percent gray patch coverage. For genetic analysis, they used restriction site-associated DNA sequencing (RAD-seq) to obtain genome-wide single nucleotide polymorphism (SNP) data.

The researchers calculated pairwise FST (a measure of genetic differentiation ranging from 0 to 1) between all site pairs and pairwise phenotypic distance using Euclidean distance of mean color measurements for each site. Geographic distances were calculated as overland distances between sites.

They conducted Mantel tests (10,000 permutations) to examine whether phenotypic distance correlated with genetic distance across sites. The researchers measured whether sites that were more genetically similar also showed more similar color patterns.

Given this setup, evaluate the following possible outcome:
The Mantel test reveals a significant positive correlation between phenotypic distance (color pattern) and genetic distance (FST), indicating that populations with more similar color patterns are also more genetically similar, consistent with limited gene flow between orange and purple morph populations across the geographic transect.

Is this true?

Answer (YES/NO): NO